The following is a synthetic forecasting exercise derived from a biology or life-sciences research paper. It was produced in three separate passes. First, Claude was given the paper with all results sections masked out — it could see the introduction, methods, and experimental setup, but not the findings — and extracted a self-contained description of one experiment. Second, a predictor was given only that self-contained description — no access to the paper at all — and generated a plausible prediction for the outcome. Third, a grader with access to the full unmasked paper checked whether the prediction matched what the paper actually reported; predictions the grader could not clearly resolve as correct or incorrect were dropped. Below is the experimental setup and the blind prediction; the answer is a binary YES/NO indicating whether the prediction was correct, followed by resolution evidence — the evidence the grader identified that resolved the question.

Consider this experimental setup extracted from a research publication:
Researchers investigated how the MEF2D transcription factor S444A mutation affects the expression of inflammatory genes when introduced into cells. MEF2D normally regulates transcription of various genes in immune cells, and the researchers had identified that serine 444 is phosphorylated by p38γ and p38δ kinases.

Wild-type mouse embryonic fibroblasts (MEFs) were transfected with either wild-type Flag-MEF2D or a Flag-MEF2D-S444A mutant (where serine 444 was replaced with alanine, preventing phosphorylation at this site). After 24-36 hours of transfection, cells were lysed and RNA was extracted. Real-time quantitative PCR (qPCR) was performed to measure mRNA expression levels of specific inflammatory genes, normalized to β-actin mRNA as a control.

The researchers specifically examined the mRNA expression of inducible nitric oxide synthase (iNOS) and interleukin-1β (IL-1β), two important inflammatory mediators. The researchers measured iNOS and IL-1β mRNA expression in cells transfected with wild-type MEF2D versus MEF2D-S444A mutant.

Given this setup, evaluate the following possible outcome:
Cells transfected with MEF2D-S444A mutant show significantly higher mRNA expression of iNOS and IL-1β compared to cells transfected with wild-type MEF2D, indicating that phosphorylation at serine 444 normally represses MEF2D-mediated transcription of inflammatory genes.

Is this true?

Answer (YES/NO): YES